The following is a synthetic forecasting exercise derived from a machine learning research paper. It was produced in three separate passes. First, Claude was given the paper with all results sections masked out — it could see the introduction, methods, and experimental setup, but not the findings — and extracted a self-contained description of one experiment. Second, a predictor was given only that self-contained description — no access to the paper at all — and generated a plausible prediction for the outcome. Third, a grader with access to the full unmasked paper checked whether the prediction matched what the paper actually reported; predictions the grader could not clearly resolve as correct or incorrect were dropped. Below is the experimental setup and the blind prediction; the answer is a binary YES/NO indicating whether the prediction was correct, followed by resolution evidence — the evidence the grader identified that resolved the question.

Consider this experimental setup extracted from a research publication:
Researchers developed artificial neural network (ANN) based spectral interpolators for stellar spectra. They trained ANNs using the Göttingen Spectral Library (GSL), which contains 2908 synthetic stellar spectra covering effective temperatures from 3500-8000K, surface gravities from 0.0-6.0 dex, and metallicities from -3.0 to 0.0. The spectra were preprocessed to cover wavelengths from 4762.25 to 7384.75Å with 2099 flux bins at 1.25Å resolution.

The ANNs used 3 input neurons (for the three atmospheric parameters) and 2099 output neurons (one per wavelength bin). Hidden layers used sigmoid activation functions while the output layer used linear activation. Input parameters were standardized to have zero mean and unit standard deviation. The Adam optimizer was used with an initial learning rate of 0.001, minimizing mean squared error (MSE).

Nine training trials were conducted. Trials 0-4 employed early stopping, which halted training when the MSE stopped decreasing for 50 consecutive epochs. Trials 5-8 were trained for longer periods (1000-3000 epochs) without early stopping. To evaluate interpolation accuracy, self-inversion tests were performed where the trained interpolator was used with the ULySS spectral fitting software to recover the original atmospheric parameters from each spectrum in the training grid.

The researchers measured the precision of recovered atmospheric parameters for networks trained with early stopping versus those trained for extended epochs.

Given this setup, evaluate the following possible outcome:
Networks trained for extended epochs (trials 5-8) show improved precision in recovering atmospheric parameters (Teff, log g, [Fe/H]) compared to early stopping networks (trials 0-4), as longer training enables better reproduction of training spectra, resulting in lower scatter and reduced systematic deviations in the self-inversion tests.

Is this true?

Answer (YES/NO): YES